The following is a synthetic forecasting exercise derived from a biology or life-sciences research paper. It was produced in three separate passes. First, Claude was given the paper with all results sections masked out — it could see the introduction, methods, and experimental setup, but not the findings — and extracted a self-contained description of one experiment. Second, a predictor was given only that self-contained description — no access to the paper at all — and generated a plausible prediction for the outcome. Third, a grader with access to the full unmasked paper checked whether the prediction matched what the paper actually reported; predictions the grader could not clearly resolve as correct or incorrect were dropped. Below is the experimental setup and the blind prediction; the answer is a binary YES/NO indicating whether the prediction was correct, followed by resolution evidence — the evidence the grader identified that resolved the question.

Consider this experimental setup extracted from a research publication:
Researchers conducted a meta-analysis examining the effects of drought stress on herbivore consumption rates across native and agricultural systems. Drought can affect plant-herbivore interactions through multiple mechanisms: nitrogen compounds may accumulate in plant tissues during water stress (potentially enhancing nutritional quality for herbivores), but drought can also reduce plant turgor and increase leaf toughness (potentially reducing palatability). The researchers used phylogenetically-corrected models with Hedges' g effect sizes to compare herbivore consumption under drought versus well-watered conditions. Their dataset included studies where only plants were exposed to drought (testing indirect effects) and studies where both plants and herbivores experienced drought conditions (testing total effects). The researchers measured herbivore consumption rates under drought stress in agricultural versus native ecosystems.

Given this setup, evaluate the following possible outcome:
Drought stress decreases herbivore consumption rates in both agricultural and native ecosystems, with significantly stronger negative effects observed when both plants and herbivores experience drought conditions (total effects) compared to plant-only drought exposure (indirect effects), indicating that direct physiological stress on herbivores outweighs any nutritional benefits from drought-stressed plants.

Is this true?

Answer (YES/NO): NO